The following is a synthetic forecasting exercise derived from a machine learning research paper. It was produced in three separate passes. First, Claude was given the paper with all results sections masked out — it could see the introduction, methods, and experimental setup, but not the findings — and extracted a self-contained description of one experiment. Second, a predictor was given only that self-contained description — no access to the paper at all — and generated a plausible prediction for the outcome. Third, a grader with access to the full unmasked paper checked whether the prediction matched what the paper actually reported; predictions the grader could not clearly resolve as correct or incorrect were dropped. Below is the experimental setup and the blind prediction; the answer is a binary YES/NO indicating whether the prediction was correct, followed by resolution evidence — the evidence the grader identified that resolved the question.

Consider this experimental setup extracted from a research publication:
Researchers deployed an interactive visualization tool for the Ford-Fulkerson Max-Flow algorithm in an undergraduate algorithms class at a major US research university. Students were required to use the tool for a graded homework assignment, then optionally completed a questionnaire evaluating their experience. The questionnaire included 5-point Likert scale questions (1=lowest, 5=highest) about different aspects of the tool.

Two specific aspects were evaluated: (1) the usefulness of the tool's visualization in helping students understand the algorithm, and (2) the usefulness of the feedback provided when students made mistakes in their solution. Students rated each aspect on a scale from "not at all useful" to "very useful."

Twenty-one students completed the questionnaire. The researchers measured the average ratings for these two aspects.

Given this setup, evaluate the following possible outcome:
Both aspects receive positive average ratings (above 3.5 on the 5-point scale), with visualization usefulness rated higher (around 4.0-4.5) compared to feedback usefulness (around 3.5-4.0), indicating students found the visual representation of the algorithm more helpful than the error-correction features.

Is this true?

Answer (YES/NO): NO